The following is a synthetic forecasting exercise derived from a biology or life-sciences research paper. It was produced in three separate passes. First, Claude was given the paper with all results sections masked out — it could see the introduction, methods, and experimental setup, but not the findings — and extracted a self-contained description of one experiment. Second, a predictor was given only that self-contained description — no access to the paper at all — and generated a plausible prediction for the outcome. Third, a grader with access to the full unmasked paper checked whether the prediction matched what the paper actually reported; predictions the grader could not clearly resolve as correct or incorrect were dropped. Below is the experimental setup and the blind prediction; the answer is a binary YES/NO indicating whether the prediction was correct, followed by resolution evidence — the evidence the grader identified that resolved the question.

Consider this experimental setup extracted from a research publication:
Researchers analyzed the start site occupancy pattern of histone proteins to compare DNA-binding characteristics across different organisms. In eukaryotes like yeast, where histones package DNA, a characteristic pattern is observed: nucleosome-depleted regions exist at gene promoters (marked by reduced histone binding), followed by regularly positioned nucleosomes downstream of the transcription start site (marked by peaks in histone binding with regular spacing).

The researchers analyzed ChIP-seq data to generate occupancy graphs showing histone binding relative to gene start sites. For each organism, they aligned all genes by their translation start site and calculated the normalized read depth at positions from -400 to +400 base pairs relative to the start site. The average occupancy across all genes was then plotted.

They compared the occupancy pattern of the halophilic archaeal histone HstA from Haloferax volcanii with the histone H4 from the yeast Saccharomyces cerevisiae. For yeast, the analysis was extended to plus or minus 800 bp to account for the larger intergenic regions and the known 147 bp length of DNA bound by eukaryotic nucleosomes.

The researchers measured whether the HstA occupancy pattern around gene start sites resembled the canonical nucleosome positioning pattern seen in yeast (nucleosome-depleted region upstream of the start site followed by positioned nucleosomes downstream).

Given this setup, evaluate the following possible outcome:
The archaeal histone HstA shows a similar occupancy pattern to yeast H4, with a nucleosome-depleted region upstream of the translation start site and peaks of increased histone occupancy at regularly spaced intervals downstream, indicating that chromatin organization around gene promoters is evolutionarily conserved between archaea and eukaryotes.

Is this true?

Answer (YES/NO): NO